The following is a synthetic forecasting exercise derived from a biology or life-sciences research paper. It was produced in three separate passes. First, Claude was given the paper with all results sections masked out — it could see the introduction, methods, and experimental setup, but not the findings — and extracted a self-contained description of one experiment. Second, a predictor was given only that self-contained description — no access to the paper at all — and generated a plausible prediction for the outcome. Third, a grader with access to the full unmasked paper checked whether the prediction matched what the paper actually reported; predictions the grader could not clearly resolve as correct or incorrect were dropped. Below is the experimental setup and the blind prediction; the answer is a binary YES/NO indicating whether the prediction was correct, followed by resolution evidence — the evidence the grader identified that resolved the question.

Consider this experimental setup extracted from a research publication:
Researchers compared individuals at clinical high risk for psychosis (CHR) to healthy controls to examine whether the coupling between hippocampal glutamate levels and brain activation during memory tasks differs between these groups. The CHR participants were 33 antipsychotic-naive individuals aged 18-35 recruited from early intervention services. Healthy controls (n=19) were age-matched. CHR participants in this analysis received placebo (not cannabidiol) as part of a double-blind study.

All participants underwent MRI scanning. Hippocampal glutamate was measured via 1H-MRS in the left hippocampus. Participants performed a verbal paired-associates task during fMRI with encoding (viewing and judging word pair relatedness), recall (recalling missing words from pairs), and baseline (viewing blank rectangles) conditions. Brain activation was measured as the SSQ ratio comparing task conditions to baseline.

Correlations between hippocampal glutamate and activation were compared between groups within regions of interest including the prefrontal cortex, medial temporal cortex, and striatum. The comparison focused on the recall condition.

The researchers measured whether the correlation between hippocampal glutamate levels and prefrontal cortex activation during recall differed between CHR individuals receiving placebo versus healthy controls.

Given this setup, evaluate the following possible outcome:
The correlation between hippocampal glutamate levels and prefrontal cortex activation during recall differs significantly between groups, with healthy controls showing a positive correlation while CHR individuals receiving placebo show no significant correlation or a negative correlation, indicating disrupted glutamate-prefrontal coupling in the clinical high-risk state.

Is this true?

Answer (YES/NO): NO